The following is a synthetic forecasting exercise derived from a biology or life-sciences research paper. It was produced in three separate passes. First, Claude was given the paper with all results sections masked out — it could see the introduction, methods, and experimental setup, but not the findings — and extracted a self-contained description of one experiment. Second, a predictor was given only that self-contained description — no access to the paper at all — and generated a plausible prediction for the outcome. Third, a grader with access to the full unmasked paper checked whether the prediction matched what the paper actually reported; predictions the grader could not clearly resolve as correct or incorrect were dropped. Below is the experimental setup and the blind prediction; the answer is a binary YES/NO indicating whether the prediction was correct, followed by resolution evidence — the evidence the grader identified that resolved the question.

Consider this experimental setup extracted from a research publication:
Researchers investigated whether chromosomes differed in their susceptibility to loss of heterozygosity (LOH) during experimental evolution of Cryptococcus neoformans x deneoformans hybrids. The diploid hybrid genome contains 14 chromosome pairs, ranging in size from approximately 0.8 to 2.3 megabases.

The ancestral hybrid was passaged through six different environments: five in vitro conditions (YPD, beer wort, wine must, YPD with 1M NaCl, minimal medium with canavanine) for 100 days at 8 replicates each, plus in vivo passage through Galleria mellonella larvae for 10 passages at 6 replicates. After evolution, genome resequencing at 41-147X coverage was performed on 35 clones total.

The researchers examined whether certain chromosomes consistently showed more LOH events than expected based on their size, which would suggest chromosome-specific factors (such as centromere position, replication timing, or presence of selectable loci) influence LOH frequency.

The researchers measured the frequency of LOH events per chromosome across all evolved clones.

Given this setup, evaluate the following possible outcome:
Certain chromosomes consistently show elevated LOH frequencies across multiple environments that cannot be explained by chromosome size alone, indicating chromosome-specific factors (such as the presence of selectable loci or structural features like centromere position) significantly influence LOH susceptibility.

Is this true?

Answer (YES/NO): YES